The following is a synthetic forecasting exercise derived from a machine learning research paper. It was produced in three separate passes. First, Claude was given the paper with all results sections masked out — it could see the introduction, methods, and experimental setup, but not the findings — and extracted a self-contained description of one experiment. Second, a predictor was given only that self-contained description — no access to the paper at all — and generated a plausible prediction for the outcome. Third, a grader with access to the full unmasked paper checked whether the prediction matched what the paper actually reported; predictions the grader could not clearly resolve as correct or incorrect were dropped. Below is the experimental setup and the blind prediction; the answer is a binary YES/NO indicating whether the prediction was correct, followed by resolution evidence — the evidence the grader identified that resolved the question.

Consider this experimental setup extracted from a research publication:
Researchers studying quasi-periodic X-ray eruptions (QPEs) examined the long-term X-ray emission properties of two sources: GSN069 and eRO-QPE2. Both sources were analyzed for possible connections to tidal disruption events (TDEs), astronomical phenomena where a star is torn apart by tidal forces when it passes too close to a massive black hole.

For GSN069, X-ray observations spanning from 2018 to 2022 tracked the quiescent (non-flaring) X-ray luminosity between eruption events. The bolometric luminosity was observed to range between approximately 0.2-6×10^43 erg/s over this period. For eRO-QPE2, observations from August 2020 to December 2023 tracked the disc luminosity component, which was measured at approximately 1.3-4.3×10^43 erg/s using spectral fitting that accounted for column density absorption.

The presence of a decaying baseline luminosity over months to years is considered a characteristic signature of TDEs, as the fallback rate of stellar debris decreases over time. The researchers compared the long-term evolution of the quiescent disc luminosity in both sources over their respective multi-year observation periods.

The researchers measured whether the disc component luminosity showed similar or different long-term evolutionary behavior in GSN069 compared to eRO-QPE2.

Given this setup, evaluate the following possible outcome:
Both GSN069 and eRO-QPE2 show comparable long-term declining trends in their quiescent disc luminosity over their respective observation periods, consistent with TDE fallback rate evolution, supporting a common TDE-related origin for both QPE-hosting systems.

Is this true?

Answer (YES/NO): NO